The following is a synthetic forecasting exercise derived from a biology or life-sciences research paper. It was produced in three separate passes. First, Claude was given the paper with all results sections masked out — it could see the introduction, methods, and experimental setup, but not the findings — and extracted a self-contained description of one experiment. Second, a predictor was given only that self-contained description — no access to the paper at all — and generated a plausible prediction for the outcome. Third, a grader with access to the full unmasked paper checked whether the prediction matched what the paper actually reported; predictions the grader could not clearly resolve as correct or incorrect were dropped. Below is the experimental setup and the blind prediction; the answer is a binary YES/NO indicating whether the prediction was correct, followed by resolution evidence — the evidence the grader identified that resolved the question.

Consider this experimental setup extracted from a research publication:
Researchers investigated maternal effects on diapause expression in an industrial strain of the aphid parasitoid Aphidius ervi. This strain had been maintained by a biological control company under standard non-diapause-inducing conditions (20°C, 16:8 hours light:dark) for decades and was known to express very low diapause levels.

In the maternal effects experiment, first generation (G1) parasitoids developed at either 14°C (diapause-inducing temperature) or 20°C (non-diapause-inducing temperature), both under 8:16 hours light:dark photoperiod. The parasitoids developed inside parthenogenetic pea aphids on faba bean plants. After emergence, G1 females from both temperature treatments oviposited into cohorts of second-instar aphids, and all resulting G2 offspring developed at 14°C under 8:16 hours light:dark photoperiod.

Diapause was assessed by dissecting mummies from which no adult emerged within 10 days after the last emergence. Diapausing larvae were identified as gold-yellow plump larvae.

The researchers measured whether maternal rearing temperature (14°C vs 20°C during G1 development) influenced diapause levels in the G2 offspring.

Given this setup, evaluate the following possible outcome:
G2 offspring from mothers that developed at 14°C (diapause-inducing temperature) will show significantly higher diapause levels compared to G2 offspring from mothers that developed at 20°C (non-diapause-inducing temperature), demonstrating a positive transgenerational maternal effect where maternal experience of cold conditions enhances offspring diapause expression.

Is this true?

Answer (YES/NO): NO